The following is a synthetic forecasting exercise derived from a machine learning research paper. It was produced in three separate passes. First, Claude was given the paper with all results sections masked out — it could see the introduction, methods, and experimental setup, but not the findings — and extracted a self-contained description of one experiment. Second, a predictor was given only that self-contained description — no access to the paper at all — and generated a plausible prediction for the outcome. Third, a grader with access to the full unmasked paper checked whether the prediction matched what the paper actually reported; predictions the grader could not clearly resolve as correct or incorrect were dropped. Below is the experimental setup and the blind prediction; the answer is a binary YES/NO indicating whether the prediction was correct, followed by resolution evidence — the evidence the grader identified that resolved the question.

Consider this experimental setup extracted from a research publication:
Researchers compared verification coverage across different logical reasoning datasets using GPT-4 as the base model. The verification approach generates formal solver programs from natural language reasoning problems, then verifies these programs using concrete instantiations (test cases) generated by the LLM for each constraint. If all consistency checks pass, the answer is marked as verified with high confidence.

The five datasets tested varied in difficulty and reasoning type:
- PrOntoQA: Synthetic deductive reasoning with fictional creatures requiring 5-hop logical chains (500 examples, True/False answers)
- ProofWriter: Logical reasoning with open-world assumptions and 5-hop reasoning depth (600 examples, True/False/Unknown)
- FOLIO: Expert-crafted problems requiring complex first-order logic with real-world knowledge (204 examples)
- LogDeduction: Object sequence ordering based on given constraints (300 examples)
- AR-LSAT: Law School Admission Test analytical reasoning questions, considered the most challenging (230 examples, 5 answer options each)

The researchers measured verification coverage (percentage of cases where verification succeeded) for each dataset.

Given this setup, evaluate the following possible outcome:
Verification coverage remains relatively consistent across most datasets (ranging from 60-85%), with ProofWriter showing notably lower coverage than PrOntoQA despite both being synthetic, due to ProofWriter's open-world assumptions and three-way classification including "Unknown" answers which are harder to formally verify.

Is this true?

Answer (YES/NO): NO